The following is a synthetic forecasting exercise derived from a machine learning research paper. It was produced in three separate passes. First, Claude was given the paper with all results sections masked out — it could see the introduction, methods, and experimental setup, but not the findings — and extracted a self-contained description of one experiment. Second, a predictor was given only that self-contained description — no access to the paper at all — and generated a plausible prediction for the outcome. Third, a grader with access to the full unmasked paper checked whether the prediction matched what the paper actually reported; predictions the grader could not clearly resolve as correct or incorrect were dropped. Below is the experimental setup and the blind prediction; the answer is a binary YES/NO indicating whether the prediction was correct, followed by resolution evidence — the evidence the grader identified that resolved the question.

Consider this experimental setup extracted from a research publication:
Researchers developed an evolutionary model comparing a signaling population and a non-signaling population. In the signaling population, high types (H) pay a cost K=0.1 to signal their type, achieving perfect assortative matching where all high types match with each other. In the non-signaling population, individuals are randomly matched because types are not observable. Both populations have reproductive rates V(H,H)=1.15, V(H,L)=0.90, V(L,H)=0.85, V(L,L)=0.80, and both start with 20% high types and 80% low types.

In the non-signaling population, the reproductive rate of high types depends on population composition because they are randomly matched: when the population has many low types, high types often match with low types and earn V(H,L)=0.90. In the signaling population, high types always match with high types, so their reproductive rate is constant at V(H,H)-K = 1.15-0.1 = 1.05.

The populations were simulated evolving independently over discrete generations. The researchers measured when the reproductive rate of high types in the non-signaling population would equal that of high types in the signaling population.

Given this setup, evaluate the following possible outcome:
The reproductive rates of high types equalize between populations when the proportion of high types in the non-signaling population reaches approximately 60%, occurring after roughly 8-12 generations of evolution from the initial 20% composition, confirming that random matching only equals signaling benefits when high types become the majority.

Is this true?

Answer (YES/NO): YES